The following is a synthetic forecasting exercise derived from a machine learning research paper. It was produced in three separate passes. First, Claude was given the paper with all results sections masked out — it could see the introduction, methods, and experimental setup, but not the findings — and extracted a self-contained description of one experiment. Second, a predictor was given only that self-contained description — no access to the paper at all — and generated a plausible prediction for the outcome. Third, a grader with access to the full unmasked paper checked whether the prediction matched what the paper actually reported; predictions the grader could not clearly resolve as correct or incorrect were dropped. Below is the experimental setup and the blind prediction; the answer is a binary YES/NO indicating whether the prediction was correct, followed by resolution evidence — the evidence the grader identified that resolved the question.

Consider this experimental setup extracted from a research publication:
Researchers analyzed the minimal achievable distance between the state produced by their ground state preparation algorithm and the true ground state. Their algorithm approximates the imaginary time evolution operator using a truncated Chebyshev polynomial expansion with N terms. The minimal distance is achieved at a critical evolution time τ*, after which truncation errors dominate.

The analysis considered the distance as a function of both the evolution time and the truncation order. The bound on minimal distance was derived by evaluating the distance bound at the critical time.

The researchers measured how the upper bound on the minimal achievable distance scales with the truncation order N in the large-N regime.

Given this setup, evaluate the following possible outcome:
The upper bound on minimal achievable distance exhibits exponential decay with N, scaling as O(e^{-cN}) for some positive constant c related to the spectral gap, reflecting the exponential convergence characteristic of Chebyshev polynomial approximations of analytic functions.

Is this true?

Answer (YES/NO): YES